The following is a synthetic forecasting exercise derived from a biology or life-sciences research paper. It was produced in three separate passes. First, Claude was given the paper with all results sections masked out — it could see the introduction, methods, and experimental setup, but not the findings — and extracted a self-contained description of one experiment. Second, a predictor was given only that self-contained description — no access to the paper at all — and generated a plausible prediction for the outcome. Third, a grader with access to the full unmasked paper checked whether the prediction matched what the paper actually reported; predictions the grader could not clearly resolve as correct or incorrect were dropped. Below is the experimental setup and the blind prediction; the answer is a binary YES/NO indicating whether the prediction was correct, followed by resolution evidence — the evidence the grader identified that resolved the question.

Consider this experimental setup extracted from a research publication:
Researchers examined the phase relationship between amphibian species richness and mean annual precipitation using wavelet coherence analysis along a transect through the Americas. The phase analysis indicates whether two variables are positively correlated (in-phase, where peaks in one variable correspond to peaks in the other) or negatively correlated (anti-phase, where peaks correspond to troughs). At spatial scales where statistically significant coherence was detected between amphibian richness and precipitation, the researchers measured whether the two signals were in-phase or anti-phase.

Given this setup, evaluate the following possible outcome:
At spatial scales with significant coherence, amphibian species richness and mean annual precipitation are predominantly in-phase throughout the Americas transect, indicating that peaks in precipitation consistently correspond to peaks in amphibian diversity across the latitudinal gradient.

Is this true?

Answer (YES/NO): YES